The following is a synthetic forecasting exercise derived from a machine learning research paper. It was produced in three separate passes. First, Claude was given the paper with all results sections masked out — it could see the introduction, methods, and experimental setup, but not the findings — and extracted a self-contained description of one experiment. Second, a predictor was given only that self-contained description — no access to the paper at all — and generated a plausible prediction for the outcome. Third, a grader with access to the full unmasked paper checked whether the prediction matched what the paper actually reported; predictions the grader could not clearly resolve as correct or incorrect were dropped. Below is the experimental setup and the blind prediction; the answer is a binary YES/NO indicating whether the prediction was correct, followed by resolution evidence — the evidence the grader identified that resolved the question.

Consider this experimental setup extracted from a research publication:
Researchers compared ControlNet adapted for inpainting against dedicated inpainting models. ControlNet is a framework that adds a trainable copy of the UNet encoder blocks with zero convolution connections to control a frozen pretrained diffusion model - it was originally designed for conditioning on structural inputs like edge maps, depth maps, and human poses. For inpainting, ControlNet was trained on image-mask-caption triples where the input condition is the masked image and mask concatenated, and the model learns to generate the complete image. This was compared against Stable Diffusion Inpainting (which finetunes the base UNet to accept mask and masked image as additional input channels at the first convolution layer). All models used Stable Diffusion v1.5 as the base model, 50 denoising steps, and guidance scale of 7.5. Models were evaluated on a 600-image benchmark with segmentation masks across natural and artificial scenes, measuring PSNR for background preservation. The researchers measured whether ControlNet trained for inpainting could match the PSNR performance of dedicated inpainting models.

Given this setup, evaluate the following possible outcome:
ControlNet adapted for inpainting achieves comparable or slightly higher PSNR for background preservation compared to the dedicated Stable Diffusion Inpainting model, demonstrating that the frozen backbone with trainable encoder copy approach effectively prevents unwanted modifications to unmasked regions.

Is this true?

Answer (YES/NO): NO